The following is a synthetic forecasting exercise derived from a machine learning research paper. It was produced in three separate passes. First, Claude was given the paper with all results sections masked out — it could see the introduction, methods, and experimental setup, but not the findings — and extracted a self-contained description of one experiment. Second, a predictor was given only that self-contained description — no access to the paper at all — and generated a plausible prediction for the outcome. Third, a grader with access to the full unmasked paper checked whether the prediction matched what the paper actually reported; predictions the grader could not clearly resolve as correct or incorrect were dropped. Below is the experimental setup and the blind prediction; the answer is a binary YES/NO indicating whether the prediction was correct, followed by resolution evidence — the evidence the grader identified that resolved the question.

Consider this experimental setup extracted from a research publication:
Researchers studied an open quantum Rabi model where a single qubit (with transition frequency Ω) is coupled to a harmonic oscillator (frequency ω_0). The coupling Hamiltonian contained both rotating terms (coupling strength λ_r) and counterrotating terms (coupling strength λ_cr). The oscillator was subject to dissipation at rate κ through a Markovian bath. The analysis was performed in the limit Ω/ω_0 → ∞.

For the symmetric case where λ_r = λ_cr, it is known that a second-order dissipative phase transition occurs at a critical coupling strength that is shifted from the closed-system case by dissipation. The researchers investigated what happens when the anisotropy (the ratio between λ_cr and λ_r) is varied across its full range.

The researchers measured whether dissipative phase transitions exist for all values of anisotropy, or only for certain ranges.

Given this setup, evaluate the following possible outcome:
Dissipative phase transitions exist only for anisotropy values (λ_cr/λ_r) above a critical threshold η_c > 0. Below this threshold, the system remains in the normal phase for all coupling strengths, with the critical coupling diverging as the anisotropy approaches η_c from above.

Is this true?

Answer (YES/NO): NO